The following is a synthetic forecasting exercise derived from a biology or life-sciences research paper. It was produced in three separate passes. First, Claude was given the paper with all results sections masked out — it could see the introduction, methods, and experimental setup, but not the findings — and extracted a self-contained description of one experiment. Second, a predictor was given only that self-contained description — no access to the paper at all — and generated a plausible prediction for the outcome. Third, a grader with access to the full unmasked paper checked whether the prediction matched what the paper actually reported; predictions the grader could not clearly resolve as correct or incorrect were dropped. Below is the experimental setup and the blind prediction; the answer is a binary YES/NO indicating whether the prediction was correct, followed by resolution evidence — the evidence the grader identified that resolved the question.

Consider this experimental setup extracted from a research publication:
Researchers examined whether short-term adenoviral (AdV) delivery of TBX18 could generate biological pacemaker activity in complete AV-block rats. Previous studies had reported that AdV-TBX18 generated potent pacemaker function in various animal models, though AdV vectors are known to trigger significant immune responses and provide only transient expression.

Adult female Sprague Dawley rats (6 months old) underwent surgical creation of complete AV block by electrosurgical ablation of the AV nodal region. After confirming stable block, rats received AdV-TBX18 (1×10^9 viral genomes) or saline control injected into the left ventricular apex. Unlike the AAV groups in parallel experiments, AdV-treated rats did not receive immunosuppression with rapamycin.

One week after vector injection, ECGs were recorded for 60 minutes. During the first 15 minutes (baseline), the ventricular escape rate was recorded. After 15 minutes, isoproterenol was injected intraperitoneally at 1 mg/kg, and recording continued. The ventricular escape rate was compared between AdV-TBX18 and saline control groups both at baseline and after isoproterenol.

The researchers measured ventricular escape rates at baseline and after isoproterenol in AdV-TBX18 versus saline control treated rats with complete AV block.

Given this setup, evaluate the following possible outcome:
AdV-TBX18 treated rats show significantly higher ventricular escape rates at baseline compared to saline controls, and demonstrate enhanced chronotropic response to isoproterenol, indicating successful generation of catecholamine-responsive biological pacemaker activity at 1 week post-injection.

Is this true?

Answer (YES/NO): NO